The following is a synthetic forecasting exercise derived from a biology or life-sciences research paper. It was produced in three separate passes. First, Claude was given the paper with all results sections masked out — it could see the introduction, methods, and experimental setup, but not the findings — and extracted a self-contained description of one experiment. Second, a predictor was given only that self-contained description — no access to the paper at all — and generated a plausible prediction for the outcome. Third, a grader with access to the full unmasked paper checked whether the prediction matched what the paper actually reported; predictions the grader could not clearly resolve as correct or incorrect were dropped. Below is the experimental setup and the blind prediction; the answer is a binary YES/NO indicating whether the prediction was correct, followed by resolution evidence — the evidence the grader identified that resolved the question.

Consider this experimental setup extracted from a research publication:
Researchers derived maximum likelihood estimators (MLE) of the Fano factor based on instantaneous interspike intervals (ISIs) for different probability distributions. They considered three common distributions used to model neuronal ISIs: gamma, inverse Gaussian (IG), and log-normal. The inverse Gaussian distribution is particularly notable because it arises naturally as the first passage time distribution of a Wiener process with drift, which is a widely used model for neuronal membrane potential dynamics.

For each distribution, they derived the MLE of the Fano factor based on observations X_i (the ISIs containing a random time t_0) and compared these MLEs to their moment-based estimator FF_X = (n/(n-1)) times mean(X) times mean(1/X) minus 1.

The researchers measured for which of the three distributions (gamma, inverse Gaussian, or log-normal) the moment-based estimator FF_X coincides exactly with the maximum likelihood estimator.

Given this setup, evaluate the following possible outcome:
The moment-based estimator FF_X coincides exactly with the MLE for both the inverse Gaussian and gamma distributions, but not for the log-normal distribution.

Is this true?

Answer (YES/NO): NO